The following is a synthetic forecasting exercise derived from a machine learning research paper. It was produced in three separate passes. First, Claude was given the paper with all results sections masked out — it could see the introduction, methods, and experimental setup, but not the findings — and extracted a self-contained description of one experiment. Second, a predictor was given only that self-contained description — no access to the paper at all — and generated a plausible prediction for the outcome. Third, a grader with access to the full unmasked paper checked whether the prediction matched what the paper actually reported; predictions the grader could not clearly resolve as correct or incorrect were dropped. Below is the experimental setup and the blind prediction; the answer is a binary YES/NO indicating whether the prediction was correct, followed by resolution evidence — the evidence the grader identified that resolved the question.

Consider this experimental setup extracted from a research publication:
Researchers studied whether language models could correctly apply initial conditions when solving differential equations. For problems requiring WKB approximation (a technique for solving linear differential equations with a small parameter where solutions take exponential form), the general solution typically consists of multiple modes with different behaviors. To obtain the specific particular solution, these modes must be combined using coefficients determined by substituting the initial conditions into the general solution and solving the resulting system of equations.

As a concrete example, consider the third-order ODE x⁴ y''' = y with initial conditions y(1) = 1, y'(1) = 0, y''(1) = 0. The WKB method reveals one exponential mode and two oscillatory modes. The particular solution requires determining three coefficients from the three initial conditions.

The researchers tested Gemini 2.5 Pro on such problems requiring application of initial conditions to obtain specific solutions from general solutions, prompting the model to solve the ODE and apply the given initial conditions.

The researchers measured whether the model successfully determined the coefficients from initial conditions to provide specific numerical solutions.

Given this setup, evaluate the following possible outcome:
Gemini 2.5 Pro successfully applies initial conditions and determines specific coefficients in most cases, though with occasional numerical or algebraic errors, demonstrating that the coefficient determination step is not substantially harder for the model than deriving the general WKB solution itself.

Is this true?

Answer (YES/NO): NO